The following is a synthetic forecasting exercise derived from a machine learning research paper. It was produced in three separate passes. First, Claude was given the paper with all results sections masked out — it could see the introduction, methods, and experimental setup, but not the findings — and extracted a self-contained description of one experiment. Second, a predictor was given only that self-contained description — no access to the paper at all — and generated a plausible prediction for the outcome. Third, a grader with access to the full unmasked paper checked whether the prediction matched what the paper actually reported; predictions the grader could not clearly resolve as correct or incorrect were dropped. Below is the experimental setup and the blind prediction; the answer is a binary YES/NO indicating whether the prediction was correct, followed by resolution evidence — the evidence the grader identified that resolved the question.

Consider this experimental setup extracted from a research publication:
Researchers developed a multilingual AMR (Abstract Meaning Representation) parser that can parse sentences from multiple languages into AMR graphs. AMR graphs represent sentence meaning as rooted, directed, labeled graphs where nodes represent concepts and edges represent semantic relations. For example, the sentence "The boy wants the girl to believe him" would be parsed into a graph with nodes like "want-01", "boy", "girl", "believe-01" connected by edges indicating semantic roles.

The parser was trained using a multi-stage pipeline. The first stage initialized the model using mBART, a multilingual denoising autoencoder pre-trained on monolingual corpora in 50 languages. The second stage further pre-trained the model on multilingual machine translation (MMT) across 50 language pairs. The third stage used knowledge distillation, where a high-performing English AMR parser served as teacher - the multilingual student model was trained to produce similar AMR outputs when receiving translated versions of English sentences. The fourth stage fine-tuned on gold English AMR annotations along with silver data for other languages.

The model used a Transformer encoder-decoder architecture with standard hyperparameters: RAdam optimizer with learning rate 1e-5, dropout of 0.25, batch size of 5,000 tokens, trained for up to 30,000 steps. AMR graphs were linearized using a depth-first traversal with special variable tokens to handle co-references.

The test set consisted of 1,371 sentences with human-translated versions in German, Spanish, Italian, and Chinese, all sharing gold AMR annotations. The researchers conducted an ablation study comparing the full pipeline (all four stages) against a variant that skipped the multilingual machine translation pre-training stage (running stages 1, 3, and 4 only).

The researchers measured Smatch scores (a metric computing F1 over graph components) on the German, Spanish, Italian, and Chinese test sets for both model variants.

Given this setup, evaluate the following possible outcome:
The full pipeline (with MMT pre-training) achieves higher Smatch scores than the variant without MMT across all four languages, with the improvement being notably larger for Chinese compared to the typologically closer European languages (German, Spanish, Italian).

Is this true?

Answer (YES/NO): NO